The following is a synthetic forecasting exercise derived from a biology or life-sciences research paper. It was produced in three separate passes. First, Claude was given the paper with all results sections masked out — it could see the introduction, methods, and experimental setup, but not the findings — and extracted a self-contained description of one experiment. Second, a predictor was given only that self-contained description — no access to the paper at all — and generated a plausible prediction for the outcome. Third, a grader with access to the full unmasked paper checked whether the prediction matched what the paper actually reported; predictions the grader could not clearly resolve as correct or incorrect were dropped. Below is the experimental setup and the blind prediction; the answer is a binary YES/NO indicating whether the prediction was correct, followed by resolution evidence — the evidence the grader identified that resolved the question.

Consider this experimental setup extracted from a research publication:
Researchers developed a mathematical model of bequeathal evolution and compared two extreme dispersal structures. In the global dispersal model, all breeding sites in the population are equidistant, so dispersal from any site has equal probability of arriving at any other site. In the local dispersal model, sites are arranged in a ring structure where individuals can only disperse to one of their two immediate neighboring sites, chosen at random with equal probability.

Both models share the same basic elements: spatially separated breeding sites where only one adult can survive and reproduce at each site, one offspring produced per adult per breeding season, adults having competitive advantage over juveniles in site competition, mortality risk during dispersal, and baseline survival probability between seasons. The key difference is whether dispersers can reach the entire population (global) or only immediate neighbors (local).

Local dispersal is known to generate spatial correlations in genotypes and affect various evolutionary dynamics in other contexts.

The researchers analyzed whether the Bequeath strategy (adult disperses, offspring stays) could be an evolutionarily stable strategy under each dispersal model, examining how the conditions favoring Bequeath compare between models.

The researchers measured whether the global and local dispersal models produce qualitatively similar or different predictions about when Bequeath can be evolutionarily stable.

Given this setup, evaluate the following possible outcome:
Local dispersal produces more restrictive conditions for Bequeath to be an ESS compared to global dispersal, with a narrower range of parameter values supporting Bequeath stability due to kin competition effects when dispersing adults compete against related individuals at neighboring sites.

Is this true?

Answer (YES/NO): NO